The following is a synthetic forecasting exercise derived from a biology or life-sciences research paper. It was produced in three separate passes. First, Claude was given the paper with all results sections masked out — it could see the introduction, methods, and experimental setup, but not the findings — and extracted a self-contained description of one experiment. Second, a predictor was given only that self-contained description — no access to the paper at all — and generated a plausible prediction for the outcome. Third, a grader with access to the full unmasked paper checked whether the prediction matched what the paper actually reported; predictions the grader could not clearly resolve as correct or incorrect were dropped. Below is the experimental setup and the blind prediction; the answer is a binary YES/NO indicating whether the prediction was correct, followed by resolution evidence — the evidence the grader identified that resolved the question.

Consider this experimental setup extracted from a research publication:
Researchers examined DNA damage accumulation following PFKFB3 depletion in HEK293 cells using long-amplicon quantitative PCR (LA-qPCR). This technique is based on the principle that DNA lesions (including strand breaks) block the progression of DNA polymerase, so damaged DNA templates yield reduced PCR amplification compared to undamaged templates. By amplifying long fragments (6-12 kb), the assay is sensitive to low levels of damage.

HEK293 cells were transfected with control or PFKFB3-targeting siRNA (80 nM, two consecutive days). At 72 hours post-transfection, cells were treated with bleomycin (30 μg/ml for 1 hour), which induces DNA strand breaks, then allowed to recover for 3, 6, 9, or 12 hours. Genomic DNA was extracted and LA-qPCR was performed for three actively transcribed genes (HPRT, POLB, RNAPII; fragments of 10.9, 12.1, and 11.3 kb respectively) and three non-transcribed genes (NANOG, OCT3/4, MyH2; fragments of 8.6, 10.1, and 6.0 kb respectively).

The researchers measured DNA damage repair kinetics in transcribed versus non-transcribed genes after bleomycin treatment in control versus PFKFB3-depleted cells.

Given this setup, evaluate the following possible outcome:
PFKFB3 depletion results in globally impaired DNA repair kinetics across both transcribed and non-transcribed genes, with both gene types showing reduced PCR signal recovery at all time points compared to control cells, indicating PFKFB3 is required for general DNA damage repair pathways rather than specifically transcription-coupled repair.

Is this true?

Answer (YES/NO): NO